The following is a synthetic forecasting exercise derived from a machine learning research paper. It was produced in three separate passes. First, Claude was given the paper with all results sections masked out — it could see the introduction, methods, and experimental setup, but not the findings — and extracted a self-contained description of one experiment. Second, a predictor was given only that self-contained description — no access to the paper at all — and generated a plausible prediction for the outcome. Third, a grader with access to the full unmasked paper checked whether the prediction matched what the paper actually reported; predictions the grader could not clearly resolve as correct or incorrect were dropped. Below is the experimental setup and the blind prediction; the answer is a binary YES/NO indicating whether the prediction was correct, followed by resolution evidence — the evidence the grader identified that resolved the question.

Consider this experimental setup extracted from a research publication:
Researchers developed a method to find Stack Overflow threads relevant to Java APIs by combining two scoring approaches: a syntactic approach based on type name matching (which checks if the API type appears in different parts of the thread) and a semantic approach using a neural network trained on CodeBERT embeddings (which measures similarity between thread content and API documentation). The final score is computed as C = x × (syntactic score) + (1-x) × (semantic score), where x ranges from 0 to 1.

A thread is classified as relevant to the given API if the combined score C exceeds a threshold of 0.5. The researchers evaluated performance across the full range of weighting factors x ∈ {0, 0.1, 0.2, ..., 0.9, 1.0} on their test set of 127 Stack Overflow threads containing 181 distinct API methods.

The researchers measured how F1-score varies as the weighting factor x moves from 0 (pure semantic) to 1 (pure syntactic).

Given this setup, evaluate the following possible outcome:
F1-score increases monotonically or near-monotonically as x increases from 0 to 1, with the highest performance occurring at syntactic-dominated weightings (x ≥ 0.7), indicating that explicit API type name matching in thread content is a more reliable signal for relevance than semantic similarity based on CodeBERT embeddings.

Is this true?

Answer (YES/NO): NO